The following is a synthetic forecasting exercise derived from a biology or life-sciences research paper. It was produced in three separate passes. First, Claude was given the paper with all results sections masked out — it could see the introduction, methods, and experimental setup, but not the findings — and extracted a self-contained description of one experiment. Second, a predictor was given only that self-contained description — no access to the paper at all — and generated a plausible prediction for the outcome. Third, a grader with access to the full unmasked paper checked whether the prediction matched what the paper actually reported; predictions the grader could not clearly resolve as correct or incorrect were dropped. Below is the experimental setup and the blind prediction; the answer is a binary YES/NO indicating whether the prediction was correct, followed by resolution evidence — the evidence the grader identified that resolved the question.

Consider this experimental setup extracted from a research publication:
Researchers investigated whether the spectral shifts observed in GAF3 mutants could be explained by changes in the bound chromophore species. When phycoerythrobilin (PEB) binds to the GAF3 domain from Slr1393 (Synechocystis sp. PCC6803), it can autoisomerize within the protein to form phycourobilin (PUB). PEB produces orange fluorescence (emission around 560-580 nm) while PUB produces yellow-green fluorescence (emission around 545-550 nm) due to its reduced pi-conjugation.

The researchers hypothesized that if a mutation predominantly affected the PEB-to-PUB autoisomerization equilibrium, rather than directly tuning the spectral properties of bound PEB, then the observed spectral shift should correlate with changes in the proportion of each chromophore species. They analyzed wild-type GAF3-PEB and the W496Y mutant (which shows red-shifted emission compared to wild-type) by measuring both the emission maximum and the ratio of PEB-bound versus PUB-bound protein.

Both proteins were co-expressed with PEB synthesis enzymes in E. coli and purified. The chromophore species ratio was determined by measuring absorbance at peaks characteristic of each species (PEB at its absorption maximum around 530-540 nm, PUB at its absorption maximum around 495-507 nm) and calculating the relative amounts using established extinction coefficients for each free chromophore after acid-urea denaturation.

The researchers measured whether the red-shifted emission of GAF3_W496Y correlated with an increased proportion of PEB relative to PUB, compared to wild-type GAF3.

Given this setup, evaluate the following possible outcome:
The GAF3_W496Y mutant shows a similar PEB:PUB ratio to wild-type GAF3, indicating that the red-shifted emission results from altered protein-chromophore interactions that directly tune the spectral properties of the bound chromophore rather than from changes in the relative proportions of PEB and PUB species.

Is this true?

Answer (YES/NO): NO